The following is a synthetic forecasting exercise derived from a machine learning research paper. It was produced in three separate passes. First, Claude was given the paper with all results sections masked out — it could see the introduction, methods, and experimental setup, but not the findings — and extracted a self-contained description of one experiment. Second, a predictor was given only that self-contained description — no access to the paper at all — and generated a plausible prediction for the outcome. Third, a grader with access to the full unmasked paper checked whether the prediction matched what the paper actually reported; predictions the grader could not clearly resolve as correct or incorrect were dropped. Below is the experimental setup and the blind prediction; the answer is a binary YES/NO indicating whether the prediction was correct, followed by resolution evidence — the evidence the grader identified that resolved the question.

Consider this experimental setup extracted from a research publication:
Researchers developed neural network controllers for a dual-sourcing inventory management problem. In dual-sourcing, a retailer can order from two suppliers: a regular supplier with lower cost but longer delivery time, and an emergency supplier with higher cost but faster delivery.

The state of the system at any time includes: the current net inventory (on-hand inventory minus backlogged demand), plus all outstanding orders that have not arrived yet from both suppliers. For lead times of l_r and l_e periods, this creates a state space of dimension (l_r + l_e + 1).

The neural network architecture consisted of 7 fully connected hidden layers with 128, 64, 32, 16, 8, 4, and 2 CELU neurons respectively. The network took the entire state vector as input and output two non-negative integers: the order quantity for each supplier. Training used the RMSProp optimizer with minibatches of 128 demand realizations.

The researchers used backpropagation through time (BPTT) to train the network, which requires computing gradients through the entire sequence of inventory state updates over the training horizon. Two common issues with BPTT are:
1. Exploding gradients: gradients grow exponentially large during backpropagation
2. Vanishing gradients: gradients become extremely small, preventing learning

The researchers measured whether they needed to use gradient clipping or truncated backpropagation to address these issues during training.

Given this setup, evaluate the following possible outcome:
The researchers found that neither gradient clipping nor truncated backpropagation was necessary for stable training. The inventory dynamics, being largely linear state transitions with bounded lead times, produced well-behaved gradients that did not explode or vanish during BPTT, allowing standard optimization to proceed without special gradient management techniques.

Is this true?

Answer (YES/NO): YES